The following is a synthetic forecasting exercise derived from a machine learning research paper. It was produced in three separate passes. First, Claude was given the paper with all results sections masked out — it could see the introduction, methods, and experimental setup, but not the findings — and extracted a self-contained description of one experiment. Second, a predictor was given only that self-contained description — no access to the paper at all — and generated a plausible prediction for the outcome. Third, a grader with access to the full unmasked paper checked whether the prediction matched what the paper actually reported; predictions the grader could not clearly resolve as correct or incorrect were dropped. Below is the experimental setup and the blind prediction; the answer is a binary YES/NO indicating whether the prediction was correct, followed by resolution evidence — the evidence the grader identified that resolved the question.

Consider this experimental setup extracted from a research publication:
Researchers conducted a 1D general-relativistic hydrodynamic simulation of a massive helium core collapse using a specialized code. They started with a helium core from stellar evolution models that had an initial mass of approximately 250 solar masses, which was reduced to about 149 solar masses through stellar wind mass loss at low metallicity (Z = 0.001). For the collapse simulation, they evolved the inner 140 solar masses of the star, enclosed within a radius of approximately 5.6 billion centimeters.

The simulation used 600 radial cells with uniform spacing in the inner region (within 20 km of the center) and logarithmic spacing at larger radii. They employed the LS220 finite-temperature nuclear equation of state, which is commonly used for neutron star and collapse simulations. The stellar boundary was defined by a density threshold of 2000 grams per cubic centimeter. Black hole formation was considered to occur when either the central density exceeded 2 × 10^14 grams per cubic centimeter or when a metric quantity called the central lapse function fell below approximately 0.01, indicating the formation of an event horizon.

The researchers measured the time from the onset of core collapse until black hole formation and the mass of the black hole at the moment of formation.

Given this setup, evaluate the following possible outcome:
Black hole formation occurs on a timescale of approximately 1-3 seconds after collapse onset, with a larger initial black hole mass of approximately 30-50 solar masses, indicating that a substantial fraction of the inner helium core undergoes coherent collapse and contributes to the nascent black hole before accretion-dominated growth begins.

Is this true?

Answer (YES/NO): NO